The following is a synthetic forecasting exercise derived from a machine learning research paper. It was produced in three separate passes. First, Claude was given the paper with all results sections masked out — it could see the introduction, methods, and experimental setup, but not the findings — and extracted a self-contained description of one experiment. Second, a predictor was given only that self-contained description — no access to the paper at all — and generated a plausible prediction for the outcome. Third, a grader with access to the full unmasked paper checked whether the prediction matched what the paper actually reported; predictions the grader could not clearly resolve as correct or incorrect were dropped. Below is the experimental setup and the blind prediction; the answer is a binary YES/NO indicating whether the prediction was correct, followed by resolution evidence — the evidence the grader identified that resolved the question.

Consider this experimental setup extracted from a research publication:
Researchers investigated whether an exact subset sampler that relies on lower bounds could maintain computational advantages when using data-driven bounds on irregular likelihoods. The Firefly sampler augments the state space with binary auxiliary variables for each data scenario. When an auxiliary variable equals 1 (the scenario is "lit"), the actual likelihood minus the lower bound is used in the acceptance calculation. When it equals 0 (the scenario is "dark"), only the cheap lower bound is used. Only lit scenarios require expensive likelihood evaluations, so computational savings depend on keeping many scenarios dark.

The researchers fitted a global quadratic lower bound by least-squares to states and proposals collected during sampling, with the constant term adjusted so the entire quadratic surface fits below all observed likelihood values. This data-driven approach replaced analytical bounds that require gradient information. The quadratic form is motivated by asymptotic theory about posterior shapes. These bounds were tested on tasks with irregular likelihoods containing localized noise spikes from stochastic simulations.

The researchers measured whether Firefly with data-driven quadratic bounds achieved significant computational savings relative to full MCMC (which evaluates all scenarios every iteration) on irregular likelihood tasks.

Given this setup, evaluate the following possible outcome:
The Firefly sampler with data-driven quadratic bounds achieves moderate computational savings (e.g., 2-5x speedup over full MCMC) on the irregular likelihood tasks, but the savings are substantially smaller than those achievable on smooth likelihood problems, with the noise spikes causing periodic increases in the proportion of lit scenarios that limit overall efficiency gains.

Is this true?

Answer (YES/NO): NO